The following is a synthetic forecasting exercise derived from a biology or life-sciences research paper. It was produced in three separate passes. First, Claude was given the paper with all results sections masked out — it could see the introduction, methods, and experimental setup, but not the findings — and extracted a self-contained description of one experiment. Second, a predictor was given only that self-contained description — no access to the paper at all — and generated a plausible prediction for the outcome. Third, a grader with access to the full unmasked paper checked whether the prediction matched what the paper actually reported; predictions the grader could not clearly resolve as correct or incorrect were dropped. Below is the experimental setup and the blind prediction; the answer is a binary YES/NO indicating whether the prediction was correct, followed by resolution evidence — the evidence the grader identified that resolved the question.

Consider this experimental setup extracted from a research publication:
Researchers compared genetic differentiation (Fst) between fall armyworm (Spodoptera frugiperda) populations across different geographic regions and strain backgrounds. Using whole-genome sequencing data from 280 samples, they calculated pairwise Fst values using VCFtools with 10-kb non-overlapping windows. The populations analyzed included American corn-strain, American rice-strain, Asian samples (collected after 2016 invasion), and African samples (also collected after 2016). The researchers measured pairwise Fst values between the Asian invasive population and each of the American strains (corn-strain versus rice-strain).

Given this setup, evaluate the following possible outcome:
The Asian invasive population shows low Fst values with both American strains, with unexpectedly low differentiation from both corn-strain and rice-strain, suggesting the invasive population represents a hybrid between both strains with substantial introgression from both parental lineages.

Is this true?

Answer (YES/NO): NO